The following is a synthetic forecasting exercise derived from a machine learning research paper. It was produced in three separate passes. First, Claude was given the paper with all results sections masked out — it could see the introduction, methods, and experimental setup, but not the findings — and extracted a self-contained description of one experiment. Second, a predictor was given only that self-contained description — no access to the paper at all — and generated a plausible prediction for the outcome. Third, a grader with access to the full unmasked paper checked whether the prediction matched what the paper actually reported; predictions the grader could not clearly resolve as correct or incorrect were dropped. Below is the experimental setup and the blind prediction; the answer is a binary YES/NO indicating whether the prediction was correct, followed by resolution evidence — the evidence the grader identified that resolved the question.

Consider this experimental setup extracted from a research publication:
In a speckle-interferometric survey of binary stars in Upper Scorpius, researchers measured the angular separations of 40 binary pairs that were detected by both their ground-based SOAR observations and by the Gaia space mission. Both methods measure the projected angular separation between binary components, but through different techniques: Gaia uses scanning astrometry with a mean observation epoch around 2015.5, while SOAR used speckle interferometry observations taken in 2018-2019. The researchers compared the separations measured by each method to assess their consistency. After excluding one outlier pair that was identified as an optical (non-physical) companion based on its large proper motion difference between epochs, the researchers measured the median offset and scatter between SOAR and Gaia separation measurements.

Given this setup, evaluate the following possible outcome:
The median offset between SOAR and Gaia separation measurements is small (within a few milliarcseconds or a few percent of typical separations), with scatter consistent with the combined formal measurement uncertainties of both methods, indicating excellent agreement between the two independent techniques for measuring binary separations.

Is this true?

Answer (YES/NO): YES